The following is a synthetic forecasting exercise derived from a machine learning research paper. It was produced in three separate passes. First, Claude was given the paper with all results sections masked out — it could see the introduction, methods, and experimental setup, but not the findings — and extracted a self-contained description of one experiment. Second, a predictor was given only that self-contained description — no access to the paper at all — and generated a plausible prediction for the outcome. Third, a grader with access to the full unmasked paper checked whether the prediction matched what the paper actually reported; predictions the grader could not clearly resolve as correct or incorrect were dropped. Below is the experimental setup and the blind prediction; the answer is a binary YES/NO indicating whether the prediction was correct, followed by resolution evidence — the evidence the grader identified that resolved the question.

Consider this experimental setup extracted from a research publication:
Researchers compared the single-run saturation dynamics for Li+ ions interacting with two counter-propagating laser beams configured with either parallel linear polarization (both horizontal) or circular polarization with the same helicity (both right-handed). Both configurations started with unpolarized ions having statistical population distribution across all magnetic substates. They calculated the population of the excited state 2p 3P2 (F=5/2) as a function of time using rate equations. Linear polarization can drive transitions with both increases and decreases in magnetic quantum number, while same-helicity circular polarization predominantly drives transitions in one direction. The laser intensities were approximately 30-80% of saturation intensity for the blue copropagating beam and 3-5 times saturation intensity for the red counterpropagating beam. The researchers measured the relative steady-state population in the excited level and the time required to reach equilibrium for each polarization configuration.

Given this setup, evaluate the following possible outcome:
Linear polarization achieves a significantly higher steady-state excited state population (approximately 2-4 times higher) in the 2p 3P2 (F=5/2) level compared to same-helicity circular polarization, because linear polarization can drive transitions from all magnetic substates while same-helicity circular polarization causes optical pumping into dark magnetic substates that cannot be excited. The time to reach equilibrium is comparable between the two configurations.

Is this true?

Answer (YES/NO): NO